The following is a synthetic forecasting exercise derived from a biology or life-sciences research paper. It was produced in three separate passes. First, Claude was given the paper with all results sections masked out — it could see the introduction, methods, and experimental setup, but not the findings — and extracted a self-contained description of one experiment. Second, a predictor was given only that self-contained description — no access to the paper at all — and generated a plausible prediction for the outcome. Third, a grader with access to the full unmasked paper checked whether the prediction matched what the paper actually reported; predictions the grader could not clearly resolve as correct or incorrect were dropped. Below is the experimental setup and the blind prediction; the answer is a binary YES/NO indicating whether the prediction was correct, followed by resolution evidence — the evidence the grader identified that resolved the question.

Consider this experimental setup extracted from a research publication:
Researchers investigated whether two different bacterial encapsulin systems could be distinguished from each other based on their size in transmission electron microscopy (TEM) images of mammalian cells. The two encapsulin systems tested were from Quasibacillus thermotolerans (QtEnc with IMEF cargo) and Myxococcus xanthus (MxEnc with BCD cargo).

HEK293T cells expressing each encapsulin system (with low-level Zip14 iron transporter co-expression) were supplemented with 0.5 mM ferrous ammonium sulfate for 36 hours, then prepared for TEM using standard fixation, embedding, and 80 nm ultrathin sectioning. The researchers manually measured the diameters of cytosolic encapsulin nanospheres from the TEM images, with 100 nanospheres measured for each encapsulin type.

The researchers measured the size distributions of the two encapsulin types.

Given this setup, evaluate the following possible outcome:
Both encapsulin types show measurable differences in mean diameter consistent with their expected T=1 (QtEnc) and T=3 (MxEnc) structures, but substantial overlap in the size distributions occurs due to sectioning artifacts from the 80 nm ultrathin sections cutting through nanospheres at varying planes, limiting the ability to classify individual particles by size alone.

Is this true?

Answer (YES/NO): NO